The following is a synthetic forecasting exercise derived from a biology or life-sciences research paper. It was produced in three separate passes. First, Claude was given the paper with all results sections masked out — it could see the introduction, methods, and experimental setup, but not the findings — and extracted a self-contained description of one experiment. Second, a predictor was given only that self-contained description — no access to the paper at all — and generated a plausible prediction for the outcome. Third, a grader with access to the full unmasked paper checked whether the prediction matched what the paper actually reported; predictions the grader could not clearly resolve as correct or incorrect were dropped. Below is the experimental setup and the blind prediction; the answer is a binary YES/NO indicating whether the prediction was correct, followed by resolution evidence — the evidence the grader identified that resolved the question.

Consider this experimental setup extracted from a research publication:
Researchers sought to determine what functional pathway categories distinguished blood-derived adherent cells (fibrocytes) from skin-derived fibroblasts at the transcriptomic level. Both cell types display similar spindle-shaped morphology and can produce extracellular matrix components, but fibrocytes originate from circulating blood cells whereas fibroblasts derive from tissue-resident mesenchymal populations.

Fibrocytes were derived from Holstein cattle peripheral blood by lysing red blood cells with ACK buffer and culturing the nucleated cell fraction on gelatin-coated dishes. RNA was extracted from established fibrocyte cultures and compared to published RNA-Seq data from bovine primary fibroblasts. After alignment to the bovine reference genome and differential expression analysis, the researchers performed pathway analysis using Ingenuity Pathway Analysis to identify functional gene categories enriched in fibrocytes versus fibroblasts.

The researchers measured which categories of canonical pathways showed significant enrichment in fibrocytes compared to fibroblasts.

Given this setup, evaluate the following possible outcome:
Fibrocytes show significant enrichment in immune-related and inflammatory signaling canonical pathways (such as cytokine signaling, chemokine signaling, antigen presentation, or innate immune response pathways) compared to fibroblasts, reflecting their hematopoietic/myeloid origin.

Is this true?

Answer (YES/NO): YES